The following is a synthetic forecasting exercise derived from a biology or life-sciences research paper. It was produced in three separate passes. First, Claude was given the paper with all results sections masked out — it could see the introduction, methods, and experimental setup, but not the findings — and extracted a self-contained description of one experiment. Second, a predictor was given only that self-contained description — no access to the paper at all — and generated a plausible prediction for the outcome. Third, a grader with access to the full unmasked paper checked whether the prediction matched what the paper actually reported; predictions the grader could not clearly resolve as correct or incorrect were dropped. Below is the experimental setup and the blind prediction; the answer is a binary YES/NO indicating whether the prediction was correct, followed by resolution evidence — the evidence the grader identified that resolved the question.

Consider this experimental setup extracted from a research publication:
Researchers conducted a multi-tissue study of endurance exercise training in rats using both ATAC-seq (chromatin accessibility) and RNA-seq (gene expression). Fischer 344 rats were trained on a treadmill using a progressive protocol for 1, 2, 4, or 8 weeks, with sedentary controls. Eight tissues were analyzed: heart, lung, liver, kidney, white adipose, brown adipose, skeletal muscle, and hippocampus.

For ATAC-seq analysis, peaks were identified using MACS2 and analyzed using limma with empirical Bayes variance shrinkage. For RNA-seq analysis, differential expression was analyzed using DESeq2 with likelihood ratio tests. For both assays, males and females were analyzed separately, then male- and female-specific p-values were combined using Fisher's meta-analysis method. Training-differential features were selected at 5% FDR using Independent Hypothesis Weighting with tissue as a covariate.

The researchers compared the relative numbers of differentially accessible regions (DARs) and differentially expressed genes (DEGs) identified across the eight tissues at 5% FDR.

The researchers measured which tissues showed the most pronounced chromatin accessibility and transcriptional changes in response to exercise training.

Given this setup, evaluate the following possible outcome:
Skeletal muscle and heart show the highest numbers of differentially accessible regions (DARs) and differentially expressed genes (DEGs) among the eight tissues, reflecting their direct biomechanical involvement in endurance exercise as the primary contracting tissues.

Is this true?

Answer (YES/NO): NO